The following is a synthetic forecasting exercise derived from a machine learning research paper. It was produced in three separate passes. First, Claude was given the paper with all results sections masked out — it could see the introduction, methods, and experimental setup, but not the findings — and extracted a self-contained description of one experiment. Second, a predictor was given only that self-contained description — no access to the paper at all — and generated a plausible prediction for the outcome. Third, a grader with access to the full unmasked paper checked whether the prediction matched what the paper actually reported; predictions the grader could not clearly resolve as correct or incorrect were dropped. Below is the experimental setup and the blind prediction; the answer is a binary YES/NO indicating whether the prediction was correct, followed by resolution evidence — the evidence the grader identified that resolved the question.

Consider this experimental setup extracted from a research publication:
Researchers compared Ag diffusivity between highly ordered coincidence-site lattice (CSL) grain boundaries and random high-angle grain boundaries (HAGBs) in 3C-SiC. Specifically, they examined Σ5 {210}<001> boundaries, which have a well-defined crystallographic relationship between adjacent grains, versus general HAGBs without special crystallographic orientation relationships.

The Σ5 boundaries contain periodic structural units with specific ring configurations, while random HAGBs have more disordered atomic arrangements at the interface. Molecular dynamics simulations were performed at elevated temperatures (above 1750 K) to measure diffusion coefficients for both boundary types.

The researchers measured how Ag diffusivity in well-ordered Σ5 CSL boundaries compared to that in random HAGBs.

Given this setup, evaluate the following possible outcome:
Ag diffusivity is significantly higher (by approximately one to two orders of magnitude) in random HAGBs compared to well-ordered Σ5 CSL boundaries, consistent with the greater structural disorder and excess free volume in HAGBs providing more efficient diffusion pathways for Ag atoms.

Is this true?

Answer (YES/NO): NO